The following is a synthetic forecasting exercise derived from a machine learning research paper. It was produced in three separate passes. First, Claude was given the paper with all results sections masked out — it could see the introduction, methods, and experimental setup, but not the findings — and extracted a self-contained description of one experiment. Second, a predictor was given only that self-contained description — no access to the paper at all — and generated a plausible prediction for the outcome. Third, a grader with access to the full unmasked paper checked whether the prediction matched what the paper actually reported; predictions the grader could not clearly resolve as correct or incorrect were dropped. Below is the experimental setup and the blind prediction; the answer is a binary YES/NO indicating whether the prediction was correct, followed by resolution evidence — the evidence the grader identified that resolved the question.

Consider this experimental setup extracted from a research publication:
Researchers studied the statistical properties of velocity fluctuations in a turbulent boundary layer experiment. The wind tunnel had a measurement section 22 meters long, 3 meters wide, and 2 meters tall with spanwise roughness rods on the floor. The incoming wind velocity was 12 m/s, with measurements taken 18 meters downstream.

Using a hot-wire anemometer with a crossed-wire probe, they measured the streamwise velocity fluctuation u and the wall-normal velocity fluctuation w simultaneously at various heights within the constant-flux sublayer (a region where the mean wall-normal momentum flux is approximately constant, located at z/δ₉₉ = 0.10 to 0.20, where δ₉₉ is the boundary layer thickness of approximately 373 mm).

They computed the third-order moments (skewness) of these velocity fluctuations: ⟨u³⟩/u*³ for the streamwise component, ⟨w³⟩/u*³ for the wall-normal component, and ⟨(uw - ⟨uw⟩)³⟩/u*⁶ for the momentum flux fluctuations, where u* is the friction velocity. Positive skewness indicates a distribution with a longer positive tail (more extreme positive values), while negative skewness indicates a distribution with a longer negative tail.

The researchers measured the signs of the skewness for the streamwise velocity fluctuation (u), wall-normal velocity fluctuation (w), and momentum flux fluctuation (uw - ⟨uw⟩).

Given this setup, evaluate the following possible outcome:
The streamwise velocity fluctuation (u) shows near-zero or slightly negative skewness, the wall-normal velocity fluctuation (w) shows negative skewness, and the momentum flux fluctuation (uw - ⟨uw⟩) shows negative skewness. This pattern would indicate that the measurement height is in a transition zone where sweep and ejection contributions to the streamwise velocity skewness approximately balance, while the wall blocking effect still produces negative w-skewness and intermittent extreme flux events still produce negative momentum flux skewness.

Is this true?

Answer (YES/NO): NO